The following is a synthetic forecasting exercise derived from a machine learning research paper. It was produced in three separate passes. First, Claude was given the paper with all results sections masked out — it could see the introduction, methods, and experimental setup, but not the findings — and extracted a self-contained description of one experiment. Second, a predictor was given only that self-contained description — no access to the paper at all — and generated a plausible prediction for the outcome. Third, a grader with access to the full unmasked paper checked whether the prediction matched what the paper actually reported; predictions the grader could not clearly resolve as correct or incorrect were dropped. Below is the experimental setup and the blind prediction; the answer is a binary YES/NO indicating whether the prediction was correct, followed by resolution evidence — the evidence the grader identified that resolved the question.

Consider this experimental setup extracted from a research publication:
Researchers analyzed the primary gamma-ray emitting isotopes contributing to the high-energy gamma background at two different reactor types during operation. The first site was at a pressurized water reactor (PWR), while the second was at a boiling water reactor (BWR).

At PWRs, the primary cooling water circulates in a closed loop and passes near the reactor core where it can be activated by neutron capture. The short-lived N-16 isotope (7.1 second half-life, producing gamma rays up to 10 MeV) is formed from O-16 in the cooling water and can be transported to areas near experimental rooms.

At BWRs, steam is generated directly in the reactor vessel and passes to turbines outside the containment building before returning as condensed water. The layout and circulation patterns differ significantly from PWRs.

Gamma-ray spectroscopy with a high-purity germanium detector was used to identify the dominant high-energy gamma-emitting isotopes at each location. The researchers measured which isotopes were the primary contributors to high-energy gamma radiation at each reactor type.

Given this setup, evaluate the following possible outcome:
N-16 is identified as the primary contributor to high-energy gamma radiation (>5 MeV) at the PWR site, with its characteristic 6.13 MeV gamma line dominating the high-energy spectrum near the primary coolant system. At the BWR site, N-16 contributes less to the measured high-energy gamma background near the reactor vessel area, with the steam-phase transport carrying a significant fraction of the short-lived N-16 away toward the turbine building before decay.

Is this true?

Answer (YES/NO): NO